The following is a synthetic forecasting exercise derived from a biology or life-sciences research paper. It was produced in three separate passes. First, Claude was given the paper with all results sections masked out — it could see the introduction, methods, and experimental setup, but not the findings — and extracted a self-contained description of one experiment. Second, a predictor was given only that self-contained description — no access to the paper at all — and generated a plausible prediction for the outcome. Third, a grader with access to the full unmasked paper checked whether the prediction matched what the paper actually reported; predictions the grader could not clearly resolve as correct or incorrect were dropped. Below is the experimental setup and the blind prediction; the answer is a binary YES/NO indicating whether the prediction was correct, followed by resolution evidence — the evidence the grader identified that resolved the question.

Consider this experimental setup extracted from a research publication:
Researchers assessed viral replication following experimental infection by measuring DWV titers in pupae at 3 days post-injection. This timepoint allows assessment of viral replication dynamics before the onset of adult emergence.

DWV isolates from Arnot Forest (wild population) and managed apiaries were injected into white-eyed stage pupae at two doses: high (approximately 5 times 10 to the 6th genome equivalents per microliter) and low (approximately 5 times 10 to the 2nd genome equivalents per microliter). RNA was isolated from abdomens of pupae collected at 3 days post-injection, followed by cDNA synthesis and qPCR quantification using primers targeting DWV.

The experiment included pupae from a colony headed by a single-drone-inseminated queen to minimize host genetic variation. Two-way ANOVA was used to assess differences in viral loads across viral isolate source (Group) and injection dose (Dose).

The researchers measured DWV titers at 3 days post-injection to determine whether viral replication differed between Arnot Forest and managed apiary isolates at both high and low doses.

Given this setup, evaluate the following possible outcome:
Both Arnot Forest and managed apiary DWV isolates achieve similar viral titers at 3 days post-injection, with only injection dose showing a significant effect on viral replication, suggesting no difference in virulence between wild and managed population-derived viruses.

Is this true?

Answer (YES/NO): NO